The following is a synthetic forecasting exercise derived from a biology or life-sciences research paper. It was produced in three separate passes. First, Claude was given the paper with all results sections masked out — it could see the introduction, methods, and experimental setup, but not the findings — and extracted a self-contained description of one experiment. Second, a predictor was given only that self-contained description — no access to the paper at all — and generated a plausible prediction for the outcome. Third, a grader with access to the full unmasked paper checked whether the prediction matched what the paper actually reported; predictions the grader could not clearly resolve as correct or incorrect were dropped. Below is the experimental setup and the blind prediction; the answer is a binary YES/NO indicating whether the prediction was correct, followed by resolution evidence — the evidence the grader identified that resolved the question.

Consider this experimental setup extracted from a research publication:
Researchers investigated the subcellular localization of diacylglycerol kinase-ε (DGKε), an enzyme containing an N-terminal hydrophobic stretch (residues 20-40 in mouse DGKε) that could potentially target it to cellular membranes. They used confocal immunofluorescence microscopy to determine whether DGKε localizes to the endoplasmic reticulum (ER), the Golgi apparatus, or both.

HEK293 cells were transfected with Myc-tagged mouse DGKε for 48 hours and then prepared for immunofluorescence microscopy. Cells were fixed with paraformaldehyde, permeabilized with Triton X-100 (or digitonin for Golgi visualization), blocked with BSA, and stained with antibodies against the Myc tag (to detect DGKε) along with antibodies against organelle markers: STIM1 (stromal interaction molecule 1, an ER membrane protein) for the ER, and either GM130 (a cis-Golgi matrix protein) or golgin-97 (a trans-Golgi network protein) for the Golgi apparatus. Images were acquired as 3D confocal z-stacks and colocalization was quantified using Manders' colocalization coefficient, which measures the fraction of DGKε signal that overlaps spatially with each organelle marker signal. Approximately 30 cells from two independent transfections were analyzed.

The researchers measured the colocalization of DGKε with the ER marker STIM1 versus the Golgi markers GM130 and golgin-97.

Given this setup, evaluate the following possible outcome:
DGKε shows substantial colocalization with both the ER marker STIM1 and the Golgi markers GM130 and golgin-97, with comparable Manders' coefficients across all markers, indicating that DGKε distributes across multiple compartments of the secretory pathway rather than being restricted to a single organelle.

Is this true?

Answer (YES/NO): NO